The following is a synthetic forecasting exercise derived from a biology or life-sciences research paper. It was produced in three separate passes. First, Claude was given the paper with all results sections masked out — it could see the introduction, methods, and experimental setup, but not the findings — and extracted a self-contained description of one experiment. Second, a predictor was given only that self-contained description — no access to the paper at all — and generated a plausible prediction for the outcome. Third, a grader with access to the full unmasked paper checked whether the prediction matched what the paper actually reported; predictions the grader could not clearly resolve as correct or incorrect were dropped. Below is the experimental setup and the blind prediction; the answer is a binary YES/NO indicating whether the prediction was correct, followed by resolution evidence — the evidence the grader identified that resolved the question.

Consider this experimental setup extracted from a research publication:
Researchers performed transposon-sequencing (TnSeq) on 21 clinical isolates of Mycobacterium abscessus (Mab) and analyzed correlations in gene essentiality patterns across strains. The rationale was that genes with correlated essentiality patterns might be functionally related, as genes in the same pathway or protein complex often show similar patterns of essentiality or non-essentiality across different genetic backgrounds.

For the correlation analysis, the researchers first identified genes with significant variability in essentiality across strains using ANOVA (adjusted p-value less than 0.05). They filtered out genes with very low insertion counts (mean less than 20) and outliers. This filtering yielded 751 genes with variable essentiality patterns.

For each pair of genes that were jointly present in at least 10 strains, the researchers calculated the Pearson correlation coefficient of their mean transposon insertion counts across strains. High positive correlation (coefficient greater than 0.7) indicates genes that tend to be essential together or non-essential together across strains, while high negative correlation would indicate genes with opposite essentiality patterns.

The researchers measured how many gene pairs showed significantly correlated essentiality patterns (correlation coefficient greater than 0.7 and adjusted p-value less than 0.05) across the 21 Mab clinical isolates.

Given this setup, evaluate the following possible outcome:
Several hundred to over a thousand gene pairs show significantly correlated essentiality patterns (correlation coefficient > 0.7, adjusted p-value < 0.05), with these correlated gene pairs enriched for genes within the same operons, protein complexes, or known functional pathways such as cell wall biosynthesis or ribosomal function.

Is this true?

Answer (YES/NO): NO